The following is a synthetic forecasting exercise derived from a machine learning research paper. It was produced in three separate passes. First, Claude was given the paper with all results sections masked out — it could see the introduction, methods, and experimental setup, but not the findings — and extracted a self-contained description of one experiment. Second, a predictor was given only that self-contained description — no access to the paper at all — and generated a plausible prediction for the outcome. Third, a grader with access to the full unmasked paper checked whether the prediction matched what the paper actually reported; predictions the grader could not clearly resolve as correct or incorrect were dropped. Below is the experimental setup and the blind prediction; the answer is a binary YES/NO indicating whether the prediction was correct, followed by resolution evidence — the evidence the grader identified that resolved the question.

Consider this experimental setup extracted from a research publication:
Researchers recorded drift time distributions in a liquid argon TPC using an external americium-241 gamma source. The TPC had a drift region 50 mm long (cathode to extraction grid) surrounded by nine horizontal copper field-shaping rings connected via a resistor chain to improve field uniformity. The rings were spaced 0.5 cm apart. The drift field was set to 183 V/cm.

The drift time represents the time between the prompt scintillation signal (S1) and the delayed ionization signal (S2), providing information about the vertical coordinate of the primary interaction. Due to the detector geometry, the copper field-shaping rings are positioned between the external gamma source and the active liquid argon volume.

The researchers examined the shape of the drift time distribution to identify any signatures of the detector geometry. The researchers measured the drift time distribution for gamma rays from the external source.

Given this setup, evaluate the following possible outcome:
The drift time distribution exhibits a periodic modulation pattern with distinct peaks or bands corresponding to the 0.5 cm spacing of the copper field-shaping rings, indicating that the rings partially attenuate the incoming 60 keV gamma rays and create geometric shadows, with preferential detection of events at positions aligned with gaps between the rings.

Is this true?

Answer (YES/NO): YES